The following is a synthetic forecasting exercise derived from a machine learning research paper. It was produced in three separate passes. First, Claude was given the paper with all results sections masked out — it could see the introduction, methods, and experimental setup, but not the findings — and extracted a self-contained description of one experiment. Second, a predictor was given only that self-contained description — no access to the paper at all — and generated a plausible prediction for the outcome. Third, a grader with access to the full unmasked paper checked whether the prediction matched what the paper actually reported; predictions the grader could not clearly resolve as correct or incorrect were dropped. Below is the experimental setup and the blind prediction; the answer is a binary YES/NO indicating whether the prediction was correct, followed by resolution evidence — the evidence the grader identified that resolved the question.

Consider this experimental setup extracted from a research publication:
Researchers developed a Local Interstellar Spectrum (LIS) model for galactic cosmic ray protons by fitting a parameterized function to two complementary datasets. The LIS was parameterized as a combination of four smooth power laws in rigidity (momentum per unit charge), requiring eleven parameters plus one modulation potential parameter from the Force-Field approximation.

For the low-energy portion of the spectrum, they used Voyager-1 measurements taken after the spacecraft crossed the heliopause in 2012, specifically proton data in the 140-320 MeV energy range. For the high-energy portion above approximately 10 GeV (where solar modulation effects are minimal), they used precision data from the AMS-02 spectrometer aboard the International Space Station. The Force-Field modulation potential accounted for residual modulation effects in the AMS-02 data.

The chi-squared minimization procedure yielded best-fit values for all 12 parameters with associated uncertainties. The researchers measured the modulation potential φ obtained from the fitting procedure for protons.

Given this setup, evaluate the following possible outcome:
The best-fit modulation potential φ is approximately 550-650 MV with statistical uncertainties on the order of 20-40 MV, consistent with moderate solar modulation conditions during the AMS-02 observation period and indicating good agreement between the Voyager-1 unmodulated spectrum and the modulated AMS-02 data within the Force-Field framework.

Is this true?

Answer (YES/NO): NO